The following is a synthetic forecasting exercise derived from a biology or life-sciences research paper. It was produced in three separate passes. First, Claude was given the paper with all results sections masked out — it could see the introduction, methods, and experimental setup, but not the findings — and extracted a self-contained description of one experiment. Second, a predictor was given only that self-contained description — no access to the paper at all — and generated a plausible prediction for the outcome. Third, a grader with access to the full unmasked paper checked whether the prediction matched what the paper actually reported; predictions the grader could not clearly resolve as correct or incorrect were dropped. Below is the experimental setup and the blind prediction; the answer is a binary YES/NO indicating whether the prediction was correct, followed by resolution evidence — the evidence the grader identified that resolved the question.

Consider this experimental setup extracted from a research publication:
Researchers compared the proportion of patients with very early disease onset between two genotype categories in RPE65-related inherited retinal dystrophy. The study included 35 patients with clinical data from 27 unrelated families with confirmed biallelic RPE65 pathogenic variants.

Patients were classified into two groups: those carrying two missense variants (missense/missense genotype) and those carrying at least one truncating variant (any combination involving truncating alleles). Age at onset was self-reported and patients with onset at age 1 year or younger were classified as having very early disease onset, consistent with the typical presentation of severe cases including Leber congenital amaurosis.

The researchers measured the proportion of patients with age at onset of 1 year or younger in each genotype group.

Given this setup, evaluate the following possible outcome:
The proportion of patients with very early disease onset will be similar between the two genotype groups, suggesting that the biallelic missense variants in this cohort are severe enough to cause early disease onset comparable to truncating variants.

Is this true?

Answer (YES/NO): NO